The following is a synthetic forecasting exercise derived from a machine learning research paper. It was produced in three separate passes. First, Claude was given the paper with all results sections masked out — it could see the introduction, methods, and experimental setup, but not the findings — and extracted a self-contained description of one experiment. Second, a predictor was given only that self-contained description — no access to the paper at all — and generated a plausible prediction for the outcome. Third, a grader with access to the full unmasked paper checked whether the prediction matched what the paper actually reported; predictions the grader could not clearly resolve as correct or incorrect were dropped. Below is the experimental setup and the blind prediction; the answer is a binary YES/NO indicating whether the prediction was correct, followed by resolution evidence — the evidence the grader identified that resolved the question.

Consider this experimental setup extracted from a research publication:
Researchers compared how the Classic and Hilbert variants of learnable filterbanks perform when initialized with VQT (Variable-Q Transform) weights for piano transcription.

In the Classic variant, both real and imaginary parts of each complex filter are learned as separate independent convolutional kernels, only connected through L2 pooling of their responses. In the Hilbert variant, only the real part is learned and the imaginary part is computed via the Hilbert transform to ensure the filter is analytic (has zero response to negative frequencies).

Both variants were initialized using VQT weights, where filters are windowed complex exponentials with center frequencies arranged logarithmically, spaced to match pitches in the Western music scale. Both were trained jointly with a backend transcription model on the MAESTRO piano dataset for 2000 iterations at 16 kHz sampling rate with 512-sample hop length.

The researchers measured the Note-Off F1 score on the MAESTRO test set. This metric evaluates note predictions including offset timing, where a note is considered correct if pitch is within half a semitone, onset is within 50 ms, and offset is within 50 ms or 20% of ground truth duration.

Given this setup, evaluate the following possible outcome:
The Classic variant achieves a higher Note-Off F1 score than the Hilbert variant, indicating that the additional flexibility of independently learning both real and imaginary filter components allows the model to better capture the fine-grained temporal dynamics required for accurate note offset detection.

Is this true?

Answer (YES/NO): NO